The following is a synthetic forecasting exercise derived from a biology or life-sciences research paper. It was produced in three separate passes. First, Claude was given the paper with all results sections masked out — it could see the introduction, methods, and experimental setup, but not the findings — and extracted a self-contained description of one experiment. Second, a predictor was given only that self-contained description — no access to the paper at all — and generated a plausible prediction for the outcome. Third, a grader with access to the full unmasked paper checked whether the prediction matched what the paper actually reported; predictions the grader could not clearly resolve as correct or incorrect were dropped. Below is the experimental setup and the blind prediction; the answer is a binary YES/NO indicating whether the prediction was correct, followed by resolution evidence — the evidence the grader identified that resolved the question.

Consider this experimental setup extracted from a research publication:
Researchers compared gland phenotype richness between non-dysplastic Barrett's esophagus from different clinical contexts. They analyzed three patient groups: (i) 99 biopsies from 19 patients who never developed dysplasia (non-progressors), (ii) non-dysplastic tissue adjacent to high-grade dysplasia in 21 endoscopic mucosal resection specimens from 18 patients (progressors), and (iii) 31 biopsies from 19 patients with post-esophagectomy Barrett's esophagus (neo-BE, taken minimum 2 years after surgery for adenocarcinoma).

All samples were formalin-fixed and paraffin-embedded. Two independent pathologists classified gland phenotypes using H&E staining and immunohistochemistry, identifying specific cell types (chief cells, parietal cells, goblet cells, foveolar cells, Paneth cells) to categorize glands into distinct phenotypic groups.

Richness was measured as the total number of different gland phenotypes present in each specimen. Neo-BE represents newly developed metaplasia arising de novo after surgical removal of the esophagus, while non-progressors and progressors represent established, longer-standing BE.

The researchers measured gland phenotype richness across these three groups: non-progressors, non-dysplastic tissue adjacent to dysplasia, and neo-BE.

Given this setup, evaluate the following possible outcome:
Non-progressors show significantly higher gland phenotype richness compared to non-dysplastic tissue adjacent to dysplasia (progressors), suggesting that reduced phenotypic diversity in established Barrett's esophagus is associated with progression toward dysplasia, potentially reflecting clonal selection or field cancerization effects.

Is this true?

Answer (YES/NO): NO